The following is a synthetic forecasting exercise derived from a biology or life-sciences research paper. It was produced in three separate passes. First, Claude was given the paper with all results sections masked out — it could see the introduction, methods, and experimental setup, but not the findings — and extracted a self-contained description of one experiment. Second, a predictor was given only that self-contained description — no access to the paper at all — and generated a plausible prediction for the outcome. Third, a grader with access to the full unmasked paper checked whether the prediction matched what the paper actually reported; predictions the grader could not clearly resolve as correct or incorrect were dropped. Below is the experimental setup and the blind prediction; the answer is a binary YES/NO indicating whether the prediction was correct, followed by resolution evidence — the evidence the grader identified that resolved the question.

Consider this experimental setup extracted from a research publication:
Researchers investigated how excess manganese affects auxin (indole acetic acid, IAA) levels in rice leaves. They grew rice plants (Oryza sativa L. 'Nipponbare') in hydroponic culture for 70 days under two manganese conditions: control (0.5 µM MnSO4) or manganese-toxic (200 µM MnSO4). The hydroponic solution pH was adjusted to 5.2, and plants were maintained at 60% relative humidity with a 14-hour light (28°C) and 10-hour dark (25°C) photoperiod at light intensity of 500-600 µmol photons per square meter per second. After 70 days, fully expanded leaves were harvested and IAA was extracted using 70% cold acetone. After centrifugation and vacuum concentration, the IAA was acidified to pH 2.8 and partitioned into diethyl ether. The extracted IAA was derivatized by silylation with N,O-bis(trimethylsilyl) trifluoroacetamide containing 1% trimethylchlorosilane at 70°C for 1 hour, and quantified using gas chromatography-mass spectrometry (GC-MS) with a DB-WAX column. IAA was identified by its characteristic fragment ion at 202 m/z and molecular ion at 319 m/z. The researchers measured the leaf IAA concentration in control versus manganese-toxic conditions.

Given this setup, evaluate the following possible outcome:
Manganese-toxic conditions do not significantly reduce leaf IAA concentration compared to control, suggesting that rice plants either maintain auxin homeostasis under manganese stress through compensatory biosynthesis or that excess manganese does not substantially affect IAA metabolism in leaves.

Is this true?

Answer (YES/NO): NO